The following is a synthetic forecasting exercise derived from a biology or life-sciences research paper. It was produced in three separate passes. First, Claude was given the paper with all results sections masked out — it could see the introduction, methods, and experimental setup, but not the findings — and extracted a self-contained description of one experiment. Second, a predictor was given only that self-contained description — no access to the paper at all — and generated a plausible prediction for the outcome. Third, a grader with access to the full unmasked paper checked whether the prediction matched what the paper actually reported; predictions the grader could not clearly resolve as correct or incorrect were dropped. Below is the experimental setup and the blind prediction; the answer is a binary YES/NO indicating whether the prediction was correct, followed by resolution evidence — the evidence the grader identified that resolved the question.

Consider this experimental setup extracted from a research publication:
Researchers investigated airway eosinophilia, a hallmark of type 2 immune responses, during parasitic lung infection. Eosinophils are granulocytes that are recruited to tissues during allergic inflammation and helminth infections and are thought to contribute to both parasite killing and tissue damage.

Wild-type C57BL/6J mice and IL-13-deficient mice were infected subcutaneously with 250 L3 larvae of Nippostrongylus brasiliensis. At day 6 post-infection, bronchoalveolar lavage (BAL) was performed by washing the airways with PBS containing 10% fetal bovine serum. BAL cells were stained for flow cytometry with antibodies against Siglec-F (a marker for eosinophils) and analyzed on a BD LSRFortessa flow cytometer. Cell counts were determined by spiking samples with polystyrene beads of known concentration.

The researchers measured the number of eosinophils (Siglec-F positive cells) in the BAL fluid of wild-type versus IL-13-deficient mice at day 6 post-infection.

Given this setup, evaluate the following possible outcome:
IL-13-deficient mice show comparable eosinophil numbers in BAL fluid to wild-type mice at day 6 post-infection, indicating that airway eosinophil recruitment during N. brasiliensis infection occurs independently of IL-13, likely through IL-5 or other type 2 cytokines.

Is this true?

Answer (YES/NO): NO